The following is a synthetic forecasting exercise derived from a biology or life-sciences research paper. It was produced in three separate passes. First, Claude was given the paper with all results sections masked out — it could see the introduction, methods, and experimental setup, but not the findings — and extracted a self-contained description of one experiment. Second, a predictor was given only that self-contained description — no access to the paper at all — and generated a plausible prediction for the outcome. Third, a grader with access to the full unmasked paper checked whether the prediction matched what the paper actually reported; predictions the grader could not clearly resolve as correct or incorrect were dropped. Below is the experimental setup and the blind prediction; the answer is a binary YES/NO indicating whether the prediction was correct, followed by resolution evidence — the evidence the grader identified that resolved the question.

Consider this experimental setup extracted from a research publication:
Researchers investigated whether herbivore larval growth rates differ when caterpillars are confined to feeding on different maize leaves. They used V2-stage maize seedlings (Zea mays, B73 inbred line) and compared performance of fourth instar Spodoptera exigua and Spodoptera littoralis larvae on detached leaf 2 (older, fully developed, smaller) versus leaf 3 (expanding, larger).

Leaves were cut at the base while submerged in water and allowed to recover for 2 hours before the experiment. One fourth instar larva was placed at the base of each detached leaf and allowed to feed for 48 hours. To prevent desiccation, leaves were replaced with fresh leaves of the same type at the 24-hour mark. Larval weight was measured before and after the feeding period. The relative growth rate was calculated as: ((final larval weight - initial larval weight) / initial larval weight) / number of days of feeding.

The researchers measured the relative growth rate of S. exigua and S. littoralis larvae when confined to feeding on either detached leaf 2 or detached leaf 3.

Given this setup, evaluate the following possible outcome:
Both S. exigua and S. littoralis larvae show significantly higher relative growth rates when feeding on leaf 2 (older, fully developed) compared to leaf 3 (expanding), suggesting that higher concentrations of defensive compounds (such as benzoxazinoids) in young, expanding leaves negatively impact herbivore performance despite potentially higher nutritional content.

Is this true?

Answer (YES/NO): NO